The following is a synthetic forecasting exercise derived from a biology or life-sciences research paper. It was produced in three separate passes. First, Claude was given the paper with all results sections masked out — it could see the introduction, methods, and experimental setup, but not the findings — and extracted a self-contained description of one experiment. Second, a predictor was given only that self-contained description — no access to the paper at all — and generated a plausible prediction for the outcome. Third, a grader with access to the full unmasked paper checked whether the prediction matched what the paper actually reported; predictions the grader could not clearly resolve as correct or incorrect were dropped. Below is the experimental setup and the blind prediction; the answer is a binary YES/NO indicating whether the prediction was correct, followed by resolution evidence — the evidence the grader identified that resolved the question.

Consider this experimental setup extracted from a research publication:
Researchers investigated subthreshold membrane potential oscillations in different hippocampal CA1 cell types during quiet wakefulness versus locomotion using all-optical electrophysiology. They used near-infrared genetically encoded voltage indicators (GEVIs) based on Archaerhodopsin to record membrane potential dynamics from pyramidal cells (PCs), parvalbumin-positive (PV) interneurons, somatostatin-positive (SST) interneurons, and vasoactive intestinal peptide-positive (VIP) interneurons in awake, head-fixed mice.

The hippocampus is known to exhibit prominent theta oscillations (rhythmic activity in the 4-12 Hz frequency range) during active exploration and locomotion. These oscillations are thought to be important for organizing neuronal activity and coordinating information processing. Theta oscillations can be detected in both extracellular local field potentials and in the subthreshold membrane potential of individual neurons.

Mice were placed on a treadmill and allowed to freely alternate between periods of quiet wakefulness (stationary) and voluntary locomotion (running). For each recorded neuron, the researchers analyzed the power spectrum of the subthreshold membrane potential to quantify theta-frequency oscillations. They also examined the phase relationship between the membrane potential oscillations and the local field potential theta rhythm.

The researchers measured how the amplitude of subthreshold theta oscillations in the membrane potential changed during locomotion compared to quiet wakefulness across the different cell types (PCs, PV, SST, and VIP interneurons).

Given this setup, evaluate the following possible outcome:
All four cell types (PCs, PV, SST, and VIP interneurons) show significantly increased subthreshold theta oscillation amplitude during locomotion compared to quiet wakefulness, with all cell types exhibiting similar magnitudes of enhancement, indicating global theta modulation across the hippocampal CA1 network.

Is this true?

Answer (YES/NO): NO